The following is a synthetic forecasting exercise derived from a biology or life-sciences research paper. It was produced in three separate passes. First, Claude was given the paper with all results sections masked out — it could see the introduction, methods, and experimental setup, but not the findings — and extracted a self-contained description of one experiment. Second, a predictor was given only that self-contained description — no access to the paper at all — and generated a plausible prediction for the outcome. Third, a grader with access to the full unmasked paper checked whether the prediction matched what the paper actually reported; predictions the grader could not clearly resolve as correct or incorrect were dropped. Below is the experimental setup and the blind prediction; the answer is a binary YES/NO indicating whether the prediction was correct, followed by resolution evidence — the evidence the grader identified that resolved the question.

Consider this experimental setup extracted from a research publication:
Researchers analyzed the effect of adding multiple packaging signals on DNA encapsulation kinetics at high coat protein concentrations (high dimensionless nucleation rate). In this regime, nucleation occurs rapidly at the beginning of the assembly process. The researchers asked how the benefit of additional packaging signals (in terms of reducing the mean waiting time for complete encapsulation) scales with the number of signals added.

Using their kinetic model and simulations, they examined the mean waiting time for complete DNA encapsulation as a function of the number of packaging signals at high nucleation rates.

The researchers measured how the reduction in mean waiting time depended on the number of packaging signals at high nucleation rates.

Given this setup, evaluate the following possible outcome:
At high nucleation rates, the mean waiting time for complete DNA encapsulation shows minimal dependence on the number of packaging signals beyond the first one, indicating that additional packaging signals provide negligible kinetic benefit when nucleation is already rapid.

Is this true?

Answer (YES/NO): NO